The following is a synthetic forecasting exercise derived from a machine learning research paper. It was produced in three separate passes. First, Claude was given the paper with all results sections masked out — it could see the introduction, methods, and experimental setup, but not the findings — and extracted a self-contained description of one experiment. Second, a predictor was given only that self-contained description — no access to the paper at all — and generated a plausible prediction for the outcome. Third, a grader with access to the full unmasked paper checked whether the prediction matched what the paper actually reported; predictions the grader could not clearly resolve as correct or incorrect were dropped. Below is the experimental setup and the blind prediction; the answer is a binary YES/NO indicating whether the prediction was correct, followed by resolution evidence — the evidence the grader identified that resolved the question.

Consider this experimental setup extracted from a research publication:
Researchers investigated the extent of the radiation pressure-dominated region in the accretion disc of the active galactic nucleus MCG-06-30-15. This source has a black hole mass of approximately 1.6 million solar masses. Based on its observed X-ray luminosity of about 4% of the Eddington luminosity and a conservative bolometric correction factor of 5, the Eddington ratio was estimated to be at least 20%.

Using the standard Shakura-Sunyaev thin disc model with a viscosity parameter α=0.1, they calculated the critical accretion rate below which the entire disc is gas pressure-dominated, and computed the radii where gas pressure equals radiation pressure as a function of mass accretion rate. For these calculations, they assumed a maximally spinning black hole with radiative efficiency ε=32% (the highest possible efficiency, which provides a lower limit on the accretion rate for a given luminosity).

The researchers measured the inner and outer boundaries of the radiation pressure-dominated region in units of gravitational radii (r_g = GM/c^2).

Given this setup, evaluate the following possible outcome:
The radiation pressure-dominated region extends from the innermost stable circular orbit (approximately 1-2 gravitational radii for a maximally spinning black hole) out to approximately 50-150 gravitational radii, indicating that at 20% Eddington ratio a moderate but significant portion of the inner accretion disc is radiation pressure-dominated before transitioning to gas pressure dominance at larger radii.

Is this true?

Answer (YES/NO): NO